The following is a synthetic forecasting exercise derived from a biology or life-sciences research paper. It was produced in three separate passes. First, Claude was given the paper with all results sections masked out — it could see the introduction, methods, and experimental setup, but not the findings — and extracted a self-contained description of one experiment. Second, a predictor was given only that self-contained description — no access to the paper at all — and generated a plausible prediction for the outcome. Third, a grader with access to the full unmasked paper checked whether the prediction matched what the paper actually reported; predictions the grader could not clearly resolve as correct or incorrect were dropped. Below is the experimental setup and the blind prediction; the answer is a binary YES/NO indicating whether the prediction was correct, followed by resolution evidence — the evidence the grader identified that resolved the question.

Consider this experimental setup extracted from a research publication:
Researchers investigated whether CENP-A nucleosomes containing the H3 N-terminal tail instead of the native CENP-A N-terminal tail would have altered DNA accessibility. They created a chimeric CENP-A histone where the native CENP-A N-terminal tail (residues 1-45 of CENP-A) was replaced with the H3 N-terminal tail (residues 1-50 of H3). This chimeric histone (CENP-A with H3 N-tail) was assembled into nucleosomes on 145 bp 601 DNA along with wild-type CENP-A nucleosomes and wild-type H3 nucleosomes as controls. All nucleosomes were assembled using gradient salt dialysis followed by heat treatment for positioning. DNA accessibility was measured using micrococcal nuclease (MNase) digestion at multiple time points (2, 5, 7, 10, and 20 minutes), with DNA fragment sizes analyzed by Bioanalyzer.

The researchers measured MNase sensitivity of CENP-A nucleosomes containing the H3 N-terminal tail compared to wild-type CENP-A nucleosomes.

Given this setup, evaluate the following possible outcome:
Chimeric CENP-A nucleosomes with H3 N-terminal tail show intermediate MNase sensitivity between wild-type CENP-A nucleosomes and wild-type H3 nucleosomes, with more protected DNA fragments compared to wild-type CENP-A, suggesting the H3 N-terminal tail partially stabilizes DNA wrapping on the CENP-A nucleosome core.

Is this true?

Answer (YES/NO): NO